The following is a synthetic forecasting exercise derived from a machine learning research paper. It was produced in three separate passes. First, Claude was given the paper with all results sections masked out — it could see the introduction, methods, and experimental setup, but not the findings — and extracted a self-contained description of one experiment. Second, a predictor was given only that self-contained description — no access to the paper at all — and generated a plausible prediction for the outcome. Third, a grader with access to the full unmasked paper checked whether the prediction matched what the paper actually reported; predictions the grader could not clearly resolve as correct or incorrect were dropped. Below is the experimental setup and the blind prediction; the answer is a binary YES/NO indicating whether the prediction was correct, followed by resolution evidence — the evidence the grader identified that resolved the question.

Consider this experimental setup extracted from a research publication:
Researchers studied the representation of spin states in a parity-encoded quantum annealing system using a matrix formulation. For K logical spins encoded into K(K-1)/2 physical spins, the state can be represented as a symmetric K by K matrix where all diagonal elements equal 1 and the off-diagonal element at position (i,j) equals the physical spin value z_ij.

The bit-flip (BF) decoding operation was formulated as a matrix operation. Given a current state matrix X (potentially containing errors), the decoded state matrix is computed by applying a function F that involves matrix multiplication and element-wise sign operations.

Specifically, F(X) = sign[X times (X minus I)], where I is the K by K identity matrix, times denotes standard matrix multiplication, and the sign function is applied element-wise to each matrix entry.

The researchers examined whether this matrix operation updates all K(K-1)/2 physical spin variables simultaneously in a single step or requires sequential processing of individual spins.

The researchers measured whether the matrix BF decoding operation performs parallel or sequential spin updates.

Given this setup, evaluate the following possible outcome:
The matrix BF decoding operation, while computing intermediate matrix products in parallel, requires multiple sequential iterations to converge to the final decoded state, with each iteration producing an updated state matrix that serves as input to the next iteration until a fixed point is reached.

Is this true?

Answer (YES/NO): YES